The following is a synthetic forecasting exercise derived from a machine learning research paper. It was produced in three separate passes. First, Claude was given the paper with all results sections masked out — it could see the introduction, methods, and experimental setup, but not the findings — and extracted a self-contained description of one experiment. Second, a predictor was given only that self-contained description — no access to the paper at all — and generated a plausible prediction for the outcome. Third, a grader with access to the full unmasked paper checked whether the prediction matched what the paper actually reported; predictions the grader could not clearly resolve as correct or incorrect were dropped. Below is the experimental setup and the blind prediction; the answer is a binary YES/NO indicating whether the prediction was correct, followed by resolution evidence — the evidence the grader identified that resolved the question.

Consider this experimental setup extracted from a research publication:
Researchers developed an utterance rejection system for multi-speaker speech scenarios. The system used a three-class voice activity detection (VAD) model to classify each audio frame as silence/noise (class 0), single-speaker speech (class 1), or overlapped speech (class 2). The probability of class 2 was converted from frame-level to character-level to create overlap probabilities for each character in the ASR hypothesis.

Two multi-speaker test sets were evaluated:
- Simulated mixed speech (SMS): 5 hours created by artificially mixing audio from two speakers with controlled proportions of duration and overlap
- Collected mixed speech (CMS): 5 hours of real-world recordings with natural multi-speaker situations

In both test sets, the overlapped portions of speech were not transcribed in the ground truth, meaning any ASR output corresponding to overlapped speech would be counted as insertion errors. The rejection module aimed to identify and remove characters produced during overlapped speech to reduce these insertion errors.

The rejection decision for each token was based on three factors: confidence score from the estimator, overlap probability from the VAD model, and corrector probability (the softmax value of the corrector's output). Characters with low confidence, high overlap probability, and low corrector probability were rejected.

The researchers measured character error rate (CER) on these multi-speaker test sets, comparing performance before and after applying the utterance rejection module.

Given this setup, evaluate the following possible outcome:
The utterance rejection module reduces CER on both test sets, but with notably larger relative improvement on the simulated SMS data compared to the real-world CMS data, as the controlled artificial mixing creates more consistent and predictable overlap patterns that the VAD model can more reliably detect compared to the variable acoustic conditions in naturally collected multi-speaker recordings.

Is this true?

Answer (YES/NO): NO